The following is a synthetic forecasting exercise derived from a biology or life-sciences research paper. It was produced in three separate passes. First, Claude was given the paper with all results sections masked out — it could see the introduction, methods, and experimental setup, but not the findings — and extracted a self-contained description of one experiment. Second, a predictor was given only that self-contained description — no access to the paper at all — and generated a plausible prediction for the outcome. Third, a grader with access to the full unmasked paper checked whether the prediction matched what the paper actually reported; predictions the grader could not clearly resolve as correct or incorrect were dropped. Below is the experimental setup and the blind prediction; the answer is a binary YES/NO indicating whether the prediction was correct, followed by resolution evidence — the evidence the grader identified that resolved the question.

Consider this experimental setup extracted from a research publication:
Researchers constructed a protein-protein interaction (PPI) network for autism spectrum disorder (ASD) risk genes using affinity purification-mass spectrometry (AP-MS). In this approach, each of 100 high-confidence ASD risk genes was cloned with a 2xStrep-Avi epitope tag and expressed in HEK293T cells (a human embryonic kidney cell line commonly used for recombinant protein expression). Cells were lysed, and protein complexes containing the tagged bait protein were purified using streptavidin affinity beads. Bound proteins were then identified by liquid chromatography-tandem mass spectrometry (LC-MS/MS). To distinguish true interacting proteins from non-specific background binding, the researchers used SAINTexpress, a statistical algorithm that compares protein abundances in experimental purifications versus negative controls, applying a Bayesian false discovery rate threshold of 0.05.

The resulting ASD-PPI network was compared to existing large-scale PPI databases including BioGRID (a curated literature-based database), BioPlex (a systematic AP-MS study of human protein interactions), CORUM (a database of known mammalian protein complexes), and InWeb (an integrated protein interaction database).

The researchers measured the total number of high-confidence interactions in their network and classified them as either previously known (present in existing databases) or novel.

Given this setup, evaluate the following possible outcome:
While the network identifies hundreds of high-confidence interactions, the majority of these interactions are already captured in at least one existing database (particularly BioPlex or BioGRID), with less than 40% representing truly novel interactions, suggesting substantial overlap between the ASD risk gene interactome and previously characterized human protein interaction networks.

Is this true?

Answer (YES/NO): NO